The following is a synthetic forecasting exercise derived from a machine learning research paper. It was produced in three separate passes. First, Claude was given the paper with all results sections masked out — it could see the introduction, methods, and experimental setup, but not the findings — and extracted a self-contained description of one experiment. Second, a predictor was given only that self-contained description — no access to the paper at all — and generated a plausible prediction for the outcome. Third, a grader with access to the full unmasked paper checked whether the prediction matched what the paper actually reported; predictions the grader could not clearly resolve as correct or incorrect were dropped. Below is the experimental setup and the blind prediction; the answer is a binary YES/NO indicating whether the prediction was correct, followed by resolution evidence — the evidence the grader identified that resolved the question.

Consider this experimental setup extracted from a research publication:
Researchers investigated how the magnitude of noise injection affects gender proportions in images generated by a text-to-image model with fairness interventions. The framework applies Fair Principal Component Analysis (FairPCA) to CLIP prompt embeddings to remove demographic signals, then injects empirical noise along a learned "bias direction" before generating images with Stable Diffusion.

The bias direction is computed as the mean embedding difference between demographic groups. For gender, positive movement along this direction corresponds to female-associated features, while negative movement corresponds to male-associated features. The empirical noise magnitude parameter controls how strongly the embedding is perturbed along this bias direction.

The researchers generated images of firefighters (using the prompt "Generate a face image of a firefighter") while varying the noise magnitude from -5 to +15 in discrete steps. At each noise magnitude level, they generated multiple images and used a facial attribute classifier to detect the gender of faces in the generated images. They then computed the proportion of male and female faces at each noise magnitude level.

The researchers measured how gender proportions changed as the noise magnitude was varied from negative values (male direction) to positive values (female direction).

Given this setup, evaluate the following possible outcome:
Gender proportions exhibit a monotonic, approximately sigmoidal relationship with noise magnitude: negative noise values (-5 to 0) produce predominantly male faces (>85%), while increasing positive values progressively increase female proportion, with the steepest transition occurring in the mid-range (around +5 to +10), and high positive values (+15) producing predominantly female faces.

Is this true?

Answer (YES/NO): NO